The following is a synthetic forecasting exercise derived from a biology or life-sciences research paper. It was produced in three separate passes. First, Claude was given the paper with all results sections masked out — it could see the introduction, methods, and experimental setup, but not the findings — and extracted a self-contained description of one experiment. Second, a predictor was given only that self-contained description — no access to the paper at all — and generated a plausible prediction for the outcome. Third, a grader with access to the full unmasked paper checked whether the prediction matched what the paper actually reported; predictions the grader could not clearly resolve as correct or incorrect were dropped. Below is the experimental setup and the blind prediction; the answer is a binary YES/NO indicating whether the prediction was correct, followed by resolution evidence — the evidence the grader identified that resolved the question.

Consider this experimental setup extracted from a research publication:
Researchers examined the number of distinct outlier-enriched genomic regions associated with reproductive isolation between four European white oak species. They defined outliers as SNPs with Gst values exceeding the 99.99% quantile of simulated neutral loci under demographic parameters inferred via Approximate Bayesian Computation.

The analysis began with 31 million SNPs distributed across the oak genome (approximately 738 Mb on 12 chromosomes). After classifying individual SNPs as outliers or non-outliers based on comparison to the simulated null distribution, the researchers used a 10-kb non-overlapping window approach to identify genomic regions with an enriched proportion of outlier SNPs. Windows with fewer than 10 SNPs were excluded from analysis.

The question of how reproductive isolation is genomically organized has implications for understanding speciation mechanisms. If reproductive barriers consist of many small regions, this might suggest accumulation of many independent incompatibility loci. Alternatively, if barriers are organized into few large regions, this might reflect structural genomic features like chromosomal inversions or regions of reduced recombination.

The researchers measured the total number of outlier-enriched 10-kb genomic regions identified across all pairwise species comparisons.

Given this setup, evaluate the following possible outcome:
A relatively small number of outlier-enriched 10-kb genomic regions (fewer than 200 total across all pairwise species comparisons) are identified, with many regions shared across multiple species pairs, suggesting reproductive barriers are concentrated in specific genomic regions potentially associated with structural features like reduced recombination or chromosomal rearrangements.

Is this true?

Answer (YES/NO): NO